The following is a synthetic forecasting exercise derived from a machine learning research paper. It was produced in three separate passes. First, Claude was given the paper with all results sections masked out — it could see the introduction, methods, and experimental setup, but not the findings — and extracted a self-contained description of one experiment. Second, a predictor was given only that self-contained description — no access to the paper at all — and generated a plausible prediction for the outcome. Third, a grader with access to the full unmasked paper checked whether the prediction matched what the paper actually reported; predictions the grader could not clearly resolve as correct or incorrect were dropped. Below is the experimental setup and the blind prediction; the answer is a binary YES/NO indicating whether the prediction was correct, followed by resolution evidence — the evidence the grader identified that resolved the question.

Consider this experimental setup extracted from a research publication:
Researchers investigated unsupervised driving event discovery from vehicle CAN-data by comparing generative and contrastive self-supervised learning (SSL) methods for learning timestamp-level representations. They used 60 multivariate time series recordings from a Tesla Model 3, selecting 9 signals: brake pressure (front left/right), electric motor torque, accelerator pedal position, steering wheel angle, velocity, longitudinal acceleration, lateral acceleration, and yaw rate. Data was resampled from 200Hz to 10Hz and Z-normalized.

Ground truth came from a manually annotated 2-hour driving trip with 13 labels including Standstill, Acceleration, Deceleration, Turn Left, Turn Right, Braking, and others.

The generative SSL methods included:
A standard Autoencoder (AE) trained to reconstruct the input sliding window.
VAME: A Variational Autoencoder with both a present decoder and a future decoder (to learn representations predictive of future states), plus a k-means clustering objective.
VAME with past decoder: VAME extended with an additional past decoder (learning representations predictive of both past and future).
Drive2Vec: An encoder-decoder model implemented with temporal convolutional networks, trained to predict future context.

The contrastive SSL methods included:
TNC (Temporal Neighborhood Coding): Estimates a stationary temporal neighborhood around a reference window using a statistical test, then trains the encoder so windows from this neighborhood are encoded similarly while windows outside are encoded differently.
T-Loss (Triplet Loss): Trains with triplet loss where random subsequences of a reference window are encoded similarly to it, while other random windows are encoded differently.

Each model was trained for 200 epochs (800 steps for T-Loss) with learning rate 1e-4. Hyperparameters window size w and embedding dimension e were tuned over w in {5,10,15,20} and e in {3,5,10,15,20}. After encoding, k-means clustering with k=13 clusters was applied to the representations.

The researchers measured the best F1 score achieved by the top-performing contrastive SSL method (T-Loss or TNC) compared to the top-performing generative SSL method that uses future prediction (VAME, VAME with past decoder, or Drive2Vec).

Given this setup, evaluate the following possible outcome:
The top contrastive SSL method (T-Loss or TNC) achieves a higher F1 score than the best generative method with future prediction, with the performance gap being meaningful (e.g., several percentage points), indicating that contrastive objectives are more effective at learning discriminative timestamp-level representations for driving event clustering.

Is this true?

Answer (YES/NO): NO